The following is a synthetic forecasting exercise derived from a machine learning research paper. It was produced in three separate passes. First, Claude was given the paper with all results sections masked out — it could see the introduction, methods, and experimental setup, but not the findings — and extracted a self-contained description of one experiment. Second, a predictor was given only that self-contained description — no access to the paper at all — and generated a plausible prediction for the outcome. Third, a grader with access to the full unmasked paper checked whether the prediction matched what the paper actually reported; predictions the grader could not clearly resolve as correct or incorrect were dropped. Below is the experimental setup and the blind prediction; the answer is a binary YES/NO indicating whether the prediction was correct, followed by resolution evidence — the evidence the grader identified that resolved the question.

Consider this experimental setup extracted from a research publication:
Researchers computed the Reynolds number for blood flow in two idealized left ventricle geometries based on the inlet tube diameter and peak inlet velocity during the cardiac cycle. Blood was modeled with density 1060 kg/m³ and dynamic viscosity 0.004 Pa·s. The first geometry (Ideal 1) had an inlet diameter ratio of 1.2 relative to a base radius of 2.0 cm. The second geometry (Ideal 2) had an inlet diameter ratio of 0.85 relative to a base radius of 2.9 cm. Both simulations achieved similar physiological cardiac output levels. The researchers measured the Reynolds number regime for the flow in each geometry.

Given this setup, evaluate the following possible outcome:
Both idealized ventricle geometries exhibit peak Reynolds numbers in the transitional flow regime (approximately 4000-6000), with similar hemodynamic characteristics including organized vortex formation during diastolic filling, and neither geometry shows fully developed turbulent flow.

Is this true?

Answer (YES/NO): YES